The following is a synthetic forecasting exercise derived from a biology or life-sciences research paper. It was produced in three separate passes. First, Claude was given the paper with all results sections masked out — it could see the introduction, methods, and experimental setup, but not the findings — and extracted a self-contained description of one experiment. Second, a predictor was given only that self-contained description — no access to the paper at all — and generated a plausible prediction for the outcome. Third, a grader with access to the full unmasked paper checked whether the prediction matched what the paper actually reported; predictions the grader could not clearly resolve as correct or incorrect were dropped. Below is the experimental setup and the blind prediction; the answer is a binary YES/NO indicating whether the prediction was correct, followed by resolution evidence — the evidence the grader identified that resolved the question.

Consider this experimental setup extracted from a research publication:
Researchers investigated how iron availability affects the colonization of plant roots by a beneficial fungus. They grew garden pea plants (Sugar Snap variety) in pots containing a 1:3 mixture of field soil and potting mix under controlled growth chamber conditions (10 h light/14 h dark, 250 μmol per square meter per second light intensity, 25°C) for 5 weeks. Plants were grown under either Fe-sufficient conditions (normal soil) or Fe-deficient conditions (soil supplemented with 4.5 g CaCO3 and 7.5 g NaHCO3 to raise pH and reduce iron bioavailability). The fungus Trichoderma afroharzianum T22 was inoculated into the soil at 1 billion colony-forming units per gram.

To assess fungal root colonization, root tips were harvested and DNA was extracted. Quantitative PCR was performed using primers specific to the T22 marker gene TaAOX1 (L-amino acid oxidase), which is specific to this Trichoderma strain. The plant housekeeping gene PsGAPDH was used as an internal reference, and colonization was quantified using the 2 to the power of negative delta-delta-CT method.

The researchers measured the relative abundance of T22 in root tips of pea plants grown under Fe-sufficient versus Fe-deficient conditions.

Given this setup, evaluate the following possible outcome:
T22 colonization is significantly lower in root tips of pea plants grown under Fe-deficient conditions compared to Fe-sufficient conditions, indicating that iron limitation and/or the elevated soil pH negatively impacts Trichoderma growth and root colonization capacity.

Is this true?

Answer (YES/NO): NO